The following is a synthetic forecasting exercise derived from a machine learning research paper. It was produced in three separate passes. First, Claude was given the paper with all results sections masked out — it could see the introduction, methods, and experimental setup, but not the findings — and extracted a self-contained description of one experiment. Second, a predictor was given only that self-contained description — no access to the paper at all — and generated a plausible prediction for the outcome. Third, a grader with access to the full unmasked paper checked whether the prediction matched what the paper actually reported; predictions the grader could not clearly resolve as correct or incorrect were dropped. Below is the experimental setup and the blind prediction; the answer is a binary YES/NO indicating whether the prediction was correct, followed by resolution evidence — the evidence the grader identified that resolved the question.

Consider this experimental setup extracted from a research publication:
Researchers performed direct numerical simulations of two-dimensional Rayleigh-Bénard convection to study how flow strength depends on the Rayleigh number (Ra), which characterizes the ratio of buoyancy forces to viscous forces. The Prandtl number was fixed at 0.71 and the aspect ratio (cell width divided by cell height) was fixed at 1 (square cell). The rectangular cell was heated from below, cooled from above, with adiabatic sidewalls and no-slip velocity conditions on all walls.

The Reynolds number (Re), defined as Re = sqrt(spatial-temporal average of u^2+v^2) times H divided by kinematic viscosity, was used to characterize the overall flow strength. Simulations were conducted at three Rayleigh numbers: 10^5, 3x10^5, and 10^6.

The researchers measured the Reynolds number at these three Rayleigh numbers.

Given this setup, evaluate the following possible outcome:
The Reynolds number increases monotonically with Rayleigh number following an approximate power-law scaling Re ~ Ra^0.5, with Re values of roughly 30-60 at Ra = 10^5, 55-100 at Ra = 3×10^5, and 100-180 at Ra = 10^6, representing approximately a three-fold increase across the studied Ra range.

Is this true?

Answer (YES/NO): NO